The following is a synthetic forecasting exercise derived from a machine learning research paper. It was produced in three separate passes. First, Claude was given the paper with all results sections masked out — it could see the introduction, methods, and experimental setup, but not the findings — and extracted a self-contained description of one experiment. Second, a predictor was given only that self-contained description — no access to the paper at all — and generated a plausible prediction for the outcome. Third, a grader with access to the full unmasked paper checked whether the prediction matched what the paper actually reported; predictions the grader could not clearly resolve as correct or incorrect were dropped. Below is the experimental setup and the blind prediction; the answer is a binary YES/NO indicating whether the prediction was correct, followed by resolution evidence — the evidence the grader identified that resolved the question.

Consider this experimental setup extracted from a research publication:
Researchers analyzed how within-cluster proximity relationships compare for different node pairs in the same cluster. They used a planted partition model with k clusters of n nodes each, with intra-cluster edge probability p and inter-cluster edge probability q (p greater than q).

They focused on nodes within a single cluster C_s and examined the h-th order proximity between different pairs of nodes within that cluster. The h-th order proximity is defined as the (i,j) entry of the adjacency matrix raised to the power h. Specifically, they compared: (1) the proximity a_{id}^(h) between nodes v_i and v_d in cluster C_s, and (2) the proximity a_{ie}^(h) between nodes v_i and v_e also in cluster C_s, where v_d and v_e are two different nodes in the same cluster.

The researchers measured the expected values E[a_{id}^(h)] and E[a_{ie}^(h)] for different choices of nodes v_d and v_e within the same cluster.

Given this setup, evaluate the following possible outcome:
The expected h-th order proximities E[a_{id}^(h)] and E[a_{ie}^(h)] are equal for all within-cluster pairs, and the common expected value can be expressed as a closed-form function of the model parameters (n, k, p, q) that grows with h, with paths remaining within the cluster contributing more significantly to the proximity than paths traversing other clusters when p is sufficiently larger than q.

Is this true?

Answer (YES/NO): NO